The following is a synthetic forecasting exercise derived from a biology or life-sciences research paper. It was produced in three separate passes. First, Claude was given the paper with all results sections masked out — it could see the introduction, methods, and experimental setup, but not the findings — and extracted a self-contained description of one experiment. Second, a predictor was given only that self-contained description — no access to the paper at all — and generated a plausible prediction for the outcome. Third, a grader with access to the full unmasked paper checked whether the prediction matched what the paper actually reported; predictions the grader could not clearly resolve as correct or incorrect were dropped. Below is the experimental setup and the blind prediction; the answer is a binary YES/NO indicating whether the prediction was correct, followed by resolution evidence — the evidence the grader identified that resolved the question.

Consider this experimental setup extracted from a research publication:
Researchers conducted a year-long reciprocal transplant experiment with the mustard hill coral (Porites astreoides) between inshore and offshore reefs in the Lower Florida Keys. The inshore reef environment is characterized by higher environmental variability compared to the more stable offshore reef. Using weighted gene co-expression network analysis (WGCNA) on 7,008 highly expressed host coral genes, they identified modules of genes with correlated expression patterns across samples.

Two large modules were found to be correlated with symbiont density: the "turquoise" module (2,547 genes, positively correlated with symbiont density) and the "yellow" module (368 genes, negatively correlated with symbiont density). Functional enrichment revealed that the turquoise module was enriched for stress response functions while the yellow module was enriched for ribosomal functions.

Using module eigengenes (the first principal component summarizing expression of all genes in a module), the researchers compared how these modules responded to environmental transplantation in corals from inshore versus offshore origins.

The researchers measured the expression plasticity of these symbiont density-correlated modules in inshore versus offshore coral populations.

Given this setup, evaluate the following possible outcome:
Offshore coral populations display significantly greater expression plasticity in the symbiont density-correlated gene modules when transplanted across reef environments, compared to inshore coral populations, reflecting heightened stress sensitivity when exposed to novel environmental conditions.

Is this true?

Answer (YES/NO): NO